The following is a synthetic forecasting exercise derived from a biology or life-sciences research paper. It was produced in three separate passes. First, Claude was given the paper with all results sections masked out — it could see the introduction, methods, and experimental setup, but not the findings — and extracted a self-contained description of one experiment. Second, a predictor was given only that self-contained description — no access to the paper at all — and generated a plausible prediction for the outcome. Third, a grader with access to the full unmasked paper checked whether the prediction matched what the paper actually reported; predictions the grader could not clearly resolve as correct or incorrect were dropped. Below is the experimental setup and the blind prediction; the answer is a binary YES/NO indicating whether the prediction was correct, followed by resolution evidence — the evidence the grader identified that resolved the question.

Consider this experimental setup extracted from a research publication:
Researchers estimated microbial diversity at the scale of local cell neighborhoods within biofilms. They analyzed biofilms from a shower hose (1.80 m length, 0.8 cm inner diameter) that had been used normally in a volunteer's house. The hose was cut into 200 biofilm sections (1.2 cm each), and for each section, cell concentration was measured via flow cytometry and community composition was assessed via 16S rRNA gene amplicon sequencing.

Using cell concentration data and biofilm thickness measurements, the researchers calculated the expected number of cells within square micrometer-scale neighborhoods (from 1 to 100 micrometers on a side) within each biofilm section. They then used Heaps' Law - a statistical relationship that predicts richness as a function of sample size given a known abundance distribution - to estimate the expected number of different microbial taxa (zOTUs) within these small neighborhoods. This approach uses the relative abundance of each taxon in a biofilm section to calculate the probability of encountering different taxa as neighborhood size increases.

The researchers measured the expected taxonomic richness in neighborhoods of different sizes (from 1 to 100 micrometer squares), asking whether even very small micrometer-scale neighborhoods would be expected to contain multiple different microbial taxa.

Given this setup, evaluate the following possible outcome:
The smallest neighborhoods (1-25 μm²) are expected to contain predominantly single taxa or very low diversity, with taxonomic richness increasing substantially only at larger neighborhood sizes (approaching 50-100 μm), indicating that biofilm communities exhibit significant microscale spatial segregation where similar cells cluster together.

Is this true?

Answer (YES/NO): YES